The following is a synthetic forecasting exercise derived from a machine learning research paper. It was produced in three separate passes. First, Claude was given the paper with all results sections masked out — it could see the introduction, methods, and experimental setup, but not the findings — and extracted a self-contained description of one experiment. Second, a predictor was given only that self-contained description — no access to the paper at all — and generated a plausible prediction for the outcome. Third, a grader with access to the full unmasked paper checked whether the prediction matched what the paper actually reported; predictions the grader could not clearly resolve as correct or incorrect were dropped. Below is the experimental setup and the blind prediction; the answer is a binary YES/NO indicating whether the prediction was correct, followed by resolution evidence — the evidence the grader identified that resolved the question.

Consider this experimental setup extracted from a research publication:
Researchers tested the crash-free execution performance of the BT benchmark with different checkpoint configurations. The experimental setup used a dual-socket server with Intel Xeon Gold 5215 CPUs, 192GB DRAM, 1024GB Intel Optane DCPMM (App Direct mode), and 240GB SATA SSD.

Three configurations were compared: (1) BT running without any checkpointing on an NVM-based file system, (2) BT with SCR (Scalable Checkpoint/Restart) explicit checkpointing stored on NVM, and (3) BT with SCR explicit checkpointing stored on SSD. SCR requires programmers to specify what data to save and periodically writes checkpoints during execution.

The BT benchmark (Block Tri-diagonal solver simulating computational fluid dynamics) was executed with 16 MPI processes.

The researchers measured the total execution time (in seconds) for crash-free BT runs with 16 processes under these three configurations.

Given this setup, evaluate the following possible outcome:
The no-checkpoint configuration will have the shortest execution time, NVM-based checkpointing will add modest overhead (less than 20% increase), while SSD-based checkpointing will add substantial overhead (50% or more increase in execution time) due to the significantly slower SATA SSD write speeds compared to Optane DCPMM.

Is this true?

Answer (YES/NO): NO